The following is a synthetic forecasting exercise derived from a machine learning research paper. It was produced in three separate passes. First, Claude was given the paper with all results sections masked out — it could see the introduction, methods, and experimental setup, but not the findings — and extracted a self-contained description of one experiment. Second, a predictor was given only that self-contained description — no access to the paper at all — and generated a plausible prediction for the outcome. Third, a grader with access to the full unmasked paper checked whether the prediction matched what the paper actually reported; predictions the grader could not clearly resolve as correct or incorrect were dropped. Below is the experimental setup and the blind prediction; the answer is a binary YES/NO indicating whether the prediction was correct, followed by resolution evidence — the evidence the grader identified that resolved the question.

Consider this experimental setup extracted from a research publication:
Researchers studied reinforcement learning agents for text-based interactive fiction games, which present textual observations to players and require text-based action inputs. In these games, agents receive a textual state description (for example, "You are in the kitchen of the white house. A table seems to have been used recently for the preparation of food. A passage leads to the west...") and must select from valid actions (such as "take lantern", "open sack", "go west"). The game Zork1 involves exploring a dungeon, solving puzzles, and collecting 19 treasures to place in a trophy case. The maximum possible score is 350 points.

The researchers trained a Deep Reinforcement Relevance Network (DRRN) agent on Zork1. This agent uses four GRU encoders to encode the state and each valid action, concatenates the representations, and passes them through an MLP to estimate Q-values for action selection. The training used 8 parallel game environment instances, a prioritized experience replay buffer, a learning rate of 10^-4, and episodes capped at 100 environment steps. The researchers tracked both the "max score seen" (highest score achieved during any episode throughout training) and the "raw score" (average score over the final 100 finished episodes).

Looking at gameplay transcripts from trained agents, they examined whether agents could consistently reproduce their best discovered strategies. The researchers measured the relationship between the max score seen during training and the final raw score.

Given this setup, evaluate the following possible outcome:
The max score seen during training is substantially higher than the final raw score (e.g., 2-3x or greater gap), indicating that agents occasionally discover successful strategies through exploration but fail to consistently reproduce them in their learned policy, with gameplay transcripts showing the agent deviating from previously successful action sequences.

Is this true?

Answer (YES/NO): NO